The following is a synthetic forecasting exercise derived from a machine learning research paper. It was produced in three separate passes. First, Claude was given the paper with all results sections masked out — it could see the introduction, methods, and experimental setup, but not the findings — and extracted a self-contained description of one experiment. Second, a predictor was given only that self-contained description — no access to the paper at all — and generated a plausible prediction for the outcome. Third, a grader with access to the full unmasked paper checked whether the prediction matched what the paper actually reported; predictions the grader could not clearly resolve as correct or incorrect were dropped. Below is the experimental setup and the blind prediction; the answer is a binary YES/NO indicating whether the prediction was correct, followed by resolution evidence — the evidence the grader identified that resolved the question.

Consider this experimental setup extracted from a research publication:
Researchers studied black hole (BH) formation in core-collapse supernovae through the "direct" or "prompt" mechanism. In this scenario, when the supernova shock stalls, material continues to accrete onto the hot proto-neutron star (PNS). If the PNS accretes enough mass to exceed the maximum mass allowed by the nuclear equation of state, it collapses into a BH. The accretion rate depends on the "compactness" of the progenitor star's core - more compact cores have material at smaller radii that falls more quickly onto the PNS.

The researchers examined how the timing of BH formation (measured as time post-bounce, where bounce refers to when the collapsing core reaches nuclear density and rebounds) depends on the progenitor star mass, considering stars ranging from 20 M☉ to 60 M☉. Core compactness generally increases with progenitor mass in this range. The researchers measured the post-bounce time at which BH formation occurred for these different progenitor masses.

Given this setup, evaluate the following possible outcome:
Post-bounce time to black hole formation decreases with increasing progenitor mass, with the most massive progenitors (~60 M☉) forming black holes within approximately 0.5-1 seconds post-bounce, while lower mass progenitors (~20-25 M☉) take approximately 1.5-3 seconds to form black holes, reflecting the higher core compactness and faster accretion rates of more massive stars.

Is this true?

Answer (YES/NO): NO